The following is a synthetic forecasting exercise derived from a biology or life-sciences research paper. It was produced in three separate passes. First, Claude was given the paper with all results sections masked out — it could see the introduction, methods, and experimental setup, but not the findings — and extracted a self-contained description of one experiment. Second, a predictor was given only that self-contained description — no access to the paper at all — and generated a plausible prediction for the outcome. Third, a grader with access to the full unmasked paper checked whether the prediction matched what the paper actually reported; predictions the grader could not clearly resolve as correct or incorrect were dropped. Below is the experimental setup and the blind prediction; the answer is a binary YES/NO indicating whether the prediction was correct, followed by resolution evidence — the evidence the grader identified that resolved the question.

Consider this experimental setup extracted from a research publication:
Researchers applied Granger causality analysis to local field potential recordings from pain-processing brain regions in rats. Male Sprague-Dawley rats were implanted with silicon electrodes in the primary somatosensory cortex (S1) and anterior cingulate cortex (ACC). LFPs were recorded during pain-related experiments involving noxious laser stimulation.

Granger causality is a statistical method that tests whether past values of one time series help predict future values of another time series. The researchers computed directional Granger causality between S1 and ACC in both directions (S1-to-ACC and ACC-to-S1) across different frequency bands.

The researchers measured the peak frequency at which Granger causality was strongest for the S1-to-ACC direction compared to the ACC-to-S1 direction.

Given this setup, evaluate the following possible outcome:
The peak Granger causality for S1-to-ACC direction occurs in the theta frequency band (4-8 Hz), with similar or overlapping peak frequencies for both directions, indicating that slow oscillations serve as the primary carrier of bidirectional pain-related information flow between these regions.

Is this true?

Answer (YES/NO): NO